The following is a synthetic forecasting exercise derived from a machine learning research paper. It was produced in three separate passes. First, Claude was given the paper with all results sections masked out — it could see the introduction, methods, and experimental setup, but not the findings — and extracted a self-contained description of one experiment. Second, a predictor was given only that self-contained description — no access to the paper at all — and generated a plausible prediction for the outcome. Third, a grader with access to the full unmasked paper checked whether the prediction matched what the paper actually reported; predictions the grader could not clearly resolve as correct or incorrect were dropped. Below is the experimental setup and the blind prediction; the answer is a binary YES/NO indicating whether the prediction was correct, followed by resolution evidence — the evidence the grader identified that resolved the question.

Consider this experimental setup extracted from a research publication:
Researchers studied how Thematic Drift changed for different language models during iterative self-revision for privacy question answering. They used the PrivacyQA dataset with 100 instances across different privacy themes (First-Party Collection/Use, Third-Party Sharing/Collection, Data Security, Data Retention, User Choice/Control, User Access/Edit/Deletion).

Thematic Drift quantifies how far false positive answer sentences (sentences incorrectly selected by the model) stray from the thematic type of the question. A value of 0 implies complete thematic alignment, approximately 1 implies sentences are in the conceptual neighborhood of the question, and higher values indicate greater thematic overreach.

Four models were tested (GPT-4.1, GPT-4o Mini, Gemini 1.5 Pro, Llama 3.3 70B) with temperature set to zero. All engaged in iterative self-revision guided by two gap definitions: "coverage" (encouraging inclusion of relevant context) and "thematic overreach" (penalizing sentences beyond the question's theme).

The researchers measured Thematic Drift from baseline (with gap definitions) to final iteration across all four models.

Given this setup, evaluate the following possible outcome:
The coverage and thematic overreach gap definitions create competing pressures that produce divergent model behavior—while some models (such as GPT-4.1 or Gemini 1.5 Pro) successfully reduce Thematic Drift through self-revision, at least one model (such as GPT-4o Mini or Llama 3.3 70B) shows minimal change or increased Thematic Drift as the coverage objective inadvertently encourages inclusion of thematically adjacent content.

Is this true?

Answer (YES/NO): NO